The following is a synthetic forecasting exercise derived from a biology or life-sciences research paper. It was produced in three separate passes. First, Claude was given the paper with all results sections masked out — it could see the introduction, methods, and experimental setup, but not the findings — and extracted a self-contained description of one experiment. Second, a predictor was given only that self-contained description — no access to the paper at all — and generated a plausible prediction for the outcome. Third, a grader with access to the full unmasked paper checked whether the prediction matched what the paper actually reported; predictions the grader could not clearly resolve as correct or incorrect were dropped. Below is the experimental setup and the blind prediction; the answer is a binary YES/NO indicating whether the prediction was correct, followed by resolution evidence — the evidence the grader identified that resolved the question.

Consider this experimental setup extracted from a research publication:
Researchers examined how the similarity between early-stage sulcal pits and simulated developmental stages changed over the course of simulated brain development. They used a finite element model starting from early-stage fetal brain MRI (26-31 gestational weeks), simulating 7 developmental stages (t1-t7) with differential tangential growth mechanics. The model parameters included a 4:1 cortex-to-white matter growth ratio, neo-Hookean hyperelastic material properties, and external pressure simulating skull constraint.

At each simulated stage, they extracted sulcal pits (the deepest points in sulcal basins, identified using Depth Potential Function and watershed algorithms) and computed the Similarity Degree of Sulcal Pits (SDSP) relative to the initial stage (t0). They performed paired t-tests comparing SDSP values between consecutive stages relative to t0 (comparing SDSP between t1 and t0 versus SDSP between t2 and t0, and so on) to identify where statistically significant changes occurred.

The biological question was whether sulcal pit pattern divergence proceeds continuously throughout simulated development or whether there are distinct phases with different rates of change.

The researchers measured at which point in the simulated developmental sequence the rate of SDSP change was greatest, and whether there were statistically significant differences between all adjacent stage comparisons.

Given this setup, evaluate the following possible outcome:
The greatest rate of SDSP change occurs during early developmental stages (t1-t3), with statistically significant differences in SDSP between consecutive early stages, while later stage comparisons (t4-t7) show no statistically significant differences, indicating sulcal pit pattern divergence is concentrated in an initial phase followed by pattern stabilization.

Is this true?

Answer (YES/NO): NO